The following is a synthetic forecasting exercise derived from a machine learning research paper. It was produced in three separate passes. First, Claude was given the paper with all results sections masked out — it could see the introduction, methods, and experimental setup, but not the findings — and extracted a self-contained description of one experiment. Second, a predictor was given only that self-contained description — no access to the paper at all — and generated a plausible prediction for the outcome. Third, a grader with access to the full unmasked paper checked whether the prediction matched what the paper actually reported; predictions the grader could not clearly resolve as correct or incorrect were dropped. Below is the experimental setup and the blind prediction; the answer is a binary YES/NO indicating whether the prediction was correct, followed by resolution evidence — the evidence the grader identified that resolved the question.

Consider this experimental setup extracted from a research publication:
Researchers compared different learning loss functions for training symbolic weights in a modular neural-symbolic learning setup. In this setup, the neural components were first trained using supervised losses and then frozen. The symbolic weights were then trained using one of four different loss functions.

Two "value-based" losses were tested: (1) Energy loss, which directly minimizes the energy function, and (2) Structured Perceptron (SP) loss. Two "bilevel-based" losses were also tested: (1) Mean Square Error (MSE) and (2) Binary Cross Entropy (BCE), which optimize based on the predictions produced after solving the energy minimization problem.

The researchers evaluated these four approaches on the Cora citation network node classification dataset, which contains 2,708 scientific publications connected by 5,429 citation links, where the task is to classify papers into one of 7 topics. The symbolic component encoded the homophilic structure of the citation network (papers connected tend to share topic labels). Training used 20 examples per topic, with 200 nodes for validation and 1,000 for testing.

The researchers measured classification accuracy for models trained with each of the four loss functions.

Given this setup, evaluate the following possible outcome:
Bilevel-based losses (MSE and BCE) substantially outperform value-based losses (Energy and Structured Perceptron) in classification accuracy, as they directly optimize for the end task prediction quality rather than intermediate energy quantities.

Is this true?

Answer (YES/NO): YES